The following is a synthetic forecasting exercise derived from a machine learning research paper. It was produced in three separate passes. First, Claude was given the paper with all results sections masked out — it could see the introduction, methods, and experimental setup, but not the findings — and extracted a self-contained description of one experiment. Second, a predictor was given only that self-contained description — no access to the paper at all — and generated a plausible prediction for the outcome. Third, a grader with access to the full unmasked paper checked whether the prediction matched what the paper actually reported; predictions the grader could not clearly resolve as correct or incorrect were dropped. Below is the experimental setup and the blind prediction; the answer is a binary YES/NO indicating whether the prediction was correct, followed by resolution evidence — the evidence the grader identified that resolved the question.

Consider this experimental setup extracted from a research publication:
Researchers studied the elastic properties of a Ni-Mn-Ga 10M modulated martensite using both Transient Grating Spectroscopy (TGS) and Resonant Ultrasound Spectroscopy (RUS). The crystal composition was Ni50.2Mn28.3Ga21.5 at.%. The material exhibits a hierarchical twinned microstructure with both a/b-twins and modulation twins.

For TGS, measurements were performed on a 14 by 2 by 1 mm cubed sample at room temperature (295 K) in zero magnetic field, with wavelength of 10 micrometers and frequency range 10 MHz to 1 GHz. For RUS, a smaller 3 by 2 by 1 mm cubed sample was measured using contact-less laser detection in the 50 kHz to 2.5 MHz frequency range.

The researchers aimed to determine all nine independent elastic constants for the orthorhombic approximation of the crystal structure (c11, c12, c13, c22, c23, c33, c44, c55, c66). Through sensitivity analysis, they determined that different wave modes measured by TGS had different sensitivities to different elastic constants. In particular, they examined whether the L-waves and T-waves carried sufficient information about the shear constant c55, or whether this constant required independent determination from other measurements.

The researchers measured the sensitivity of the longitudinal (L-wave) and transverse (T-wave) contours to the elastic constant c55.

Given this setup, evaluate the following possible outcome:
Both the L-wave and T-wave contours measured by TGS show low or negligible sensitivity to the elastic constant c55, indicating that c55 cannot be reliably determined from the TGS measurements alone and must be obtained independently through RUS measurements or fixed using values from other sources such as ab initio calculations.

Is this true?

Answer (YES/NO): NO